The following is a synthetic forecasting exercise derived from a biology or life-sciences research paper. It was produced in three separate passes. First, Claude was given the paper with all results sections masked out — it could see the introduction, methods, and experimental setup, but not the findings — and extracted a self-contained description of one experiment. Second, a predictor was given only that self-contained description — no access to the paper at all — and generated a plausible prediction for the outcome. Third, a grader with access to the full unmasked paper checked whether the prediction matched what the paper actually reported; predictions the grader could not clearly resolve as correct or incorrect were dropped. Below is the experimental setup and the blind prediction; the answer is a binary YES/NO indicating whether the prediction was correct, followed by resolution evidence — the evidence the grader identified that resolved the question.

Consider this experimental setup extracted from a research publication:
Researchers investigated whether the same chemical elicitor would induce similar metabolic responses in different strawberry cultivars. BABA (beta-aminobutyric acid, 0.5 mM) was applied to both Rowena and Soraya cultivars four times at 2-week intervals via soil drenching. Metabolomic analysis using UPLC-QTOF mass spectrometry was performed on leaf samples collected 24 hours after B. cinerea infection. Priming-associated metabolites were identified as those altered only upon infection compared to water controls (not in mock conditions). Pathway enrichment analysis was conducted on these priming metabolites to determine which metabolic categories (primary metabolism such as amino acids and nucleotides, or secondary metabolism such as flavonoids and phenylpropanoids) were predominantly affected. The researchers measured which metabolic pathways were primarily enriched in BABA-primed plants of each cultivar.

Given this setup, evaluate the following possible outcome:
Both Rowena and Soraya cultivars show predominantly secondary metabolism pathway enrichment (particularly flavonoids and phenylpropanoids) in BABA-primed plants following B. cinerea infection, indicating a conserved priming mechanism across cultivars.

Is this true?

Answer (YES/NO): NO